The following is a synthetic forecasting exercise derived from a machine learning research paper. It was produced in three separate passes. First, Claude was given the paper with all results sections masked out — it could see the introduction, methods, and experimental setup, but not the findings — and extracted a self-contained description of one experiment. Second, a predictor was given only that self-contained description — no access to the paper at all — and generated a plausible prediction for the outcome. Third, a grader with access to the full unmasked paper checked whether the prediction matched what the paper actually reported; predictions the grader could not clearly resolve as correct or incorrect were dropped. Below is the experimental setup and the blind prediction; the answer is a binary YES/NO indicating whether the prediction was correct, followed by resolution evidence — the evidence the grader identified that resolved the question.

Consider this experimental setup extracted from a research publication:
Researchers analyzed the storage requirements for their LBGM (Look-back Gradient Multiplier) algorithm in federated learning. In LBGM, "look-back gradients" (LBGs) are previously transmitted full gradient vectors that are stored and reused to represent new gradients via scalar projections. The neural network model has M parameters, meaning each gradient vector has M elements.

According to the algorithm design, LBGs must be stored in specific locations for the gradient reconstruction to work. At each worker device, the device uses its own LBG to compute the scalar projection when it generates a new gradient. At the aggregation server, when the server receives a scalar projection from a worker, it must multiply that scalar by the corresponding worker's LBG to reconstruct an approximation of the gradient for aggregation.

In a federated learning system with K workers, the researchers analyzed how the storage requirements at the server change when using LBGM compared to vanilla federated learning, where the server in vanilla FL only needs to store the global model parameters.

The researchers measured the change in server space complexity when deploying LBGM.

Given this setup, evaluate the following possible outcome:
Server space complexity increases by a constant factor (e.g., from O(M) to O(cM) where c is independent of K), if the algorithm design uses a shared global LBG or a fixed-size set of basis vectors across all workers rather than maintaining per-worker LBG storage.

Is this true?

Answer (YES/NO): NO